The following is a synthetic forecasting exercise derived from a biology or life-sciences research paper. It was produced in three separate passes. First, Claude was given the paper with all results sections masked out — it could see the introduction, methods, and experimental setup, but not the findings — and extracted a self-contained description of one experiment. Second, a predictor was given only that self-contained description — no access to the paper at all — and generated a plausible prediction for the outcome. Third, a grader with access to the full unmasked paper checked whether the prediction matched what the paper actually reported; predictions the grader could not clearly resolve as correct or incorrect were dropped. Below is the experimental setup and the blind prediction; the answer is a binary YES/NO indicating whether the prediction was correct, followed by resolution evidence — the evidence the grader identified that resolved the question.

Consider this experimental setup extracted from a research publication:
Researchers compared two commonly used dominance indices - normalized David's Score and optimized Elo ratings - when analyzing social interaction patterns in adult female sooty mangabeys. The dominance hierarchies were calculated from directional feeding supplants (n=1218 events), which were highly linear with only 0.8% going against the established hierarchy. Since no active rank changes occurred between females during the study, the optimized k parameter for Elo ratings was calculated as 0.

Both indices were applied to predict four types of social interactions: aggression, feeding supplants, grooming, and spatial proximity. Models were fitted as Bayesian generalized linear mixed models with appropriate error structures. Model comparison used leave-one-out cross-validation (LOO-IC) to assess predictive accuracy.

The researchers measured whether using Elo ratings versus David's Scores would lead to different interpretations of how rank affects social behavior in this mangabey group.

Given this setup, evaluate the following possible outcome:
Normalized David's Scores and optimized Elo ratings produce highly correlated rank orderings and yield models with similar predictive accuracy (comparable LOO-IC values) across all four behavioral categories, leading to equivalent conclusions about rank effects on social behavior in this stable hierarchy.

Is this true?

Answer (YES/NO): NO